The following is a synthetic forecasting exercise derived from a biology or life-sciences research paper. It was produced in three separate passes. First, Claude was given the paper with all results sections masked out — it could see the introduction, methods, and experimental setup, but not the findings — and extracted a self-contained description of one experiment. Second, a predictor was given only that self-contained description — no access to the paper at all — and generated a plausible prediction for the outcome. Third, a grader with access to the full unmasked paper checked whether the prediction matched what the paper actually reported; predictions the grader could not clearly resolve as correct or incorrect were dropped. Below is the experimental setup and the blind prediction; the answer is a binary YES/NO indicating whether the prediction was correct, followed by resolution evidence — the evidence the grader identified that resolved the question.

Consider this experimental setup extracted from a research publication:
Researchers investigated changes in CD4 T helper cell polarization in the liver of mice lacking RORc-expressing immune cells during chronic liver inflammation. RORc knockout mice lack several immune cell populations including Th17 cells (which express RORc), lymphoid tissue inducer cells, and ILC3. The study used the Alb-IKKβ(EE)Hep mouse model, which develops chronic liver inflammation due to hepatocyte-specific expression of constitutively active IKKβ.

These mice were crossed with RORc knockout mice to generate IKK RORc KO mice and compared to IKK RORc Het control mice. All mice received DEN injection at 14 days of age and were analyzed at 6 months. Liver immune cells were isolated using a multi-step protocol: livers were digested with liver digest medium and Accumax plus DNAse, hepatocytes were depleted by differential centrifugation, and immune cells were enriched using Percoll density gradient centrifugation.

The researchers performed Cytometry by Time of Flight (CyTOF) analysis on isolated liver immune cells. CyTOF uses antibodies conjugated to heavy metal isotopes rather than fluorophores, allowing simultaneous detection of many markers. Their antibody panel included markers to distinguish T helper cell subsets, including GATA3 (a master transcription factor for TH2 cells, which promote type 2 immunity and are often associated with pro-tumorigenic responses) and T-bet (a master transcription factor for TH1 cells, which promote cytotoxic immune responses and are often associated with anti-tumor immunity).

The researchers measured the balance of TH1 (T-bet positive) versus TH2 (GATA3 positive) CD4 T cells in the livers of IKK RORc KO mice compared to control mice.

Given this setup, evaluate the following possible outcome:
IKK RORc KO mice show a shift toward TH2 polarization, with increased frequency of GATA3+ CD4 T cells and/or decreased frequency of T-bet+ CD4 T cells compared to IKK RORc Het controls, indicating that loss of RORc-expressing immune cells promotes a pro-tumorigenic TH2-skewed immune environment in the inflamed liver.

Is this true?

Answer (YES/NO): NO